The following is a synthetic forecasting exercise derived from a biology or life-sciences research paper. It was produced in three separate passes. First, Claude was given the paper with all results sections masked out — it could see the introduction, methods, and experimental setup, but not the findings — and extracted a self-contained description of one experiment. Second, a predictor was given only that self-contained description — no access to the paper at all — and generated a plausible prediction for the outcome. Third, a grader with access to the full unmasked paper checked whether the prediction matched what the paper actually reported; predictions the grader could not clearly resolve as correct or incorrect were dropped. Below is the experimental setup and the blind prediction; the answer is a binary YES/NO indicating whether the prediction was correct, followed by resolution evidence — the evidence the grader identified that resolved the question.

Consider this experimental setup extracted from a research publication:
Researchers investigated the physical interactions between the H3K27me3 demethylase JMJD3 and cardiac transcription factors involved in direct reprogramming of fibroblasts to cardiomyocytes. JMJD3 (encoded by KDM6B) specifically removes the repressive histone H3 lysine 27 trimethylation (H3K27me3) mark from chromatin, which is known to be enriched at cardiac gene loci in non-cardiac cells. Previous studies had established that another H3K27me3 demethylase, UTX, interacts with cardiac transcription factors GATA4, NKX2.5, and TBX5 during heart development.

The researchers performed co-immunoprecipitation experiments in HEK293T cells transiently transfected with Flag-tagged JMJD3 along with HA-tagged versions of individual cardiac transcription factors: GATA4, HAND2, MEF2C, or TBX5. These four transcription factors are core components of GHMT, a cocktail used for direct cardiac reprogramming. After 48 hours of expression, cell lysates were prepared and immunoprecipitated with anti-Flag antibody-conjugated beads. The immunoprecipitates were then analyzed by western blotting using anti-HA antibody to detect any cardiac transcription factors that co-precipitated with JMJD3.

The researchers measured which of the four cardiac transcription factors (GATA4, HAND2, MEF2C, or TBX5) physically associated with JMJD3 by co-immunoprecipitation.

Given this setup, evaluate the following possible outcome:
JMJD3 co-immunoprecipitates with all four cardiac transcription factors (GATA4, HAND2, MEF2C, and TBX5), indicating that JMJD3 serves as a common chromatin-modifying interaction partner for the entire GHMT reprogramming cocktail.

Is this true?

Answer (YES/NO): NO